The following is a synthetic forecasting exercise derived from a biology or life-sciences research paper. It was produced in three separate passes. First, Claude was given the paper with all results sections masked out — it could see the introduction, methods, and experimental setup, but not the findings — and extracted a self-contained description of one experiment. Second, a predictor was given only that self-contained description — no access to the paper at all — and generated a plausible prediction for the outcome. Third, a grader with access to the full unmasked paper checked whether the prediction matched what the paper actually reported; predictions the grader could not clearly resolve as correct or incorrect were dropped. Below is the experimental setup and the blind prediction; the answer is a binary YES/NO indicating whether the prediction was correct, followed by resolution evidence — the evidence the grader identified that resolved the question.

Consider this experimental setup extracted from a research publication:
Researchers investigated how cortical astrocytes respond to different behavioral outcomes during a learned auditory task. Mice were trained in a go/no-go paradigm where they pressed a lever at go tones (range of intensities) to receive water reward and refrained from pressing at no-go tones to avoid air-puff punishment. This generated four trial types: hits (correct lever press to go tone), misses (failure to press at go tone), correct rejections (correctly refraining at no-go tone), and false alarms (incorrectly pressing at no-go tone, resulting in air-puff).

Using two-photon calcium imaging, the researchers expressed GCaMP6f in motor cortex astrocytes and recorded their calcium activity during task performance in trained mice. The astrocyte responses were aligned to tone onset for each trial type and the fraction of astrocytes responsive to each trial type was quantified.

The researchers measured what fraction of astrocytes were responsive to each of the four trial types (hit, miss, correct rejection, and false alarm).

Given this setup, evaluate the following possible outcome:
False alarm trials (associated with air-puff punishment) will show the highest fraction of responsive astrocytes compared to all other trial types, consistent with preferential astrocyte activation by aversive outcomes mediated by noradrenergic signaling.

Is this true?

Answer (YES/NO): YES